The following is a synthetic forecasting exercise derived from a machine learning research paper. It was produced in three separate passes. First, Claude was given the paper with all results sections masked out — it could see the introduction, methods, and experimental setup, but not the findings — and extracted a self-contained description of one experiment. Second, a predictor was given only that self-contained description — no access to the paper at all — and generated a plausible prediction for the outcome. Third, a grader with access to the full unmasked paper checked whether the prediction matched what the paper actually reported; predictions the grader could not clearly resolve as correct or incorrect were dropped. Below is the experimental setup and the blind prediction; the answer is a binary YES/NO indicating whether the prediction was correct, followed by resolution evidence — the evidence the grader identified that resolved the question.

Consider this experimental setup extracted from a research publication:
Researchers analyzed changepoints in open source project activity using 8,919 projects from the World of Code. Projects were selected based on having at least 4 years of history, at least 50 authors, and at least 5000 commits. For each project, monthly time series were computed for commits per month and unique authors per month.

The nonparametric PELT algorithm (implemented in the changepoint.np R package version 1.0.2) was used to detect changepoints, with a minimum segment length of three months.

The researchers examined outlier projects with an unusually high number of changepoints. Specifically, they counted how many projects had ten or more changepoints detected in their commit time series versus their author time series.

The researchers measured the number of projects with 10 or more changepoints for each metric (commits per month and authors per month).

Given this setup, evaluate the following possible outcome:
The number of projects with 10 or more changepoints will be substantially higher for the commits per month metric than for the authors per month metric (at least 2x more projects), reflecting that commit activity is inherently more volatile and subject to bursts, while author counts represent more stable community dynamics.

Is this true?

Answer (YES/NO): YES